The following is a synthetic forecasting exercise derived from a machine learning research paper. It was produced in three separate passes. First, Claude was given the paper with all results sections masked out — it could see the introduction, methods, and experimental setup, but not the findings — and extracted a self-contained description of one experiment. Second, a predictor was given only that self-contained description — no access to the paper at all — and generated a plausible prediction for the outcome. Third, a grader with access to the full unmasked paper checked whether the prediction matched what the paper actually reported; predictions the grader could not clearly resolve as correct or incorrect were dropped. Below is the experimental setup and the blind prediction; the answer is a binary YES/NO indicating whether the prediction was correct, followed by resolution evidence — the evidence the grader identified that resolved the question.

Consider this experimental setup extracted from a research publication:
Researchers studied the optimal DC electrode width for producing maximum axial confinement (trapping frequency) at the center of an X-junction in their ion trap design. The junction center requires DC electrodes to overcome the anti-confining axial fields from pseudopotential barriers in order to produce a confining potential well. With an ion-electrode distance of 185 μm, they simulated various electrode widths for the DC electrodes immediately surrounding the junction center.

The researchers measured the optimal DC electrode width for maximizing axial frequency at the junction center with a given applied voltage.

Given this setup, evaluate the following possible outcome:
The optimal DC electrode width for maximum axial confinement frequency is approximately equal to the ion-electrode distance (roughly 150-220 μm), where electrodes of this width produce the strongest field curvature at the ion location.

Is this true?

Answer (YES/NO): NO